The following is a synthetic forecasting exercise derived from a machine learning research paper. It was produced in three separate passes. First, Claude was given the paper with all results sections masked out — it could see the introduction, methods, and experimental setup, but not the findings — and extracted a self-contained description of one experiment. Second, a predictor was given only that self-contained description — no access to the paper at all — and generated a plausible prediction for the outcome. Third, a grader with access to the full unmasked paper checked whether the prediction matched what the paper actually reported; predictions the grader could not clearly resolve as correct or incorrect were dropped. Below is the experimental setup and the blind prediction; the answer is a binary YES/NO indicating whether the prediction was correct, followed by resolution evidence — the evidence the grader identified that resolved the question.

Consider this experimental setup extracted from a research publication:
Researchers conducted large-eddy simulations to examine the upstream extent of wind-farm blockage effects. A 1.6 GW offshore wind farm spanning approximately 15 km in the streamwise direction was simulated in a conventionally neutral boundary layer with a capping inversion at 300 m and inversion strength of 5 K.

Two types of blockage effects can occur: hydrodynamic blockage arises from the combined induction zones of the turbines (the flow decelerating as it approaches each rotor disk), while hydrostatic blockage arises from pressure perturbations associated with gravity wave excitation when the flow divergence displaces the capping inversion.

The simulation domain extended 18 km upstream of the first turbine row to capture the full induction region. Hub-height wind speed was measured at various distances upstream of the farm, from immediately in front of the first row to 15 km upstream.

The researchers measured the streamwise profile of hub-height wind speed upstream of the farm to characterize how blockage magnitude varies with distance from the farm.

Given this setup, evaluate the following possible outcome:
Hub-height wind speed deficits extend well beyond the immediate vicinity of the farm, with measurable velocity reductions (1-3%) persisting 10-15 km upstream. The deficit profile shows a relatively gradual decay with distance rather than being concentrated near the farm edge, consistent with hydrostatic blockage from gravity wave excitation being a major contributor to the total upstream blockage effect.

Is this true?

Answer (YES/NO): YES